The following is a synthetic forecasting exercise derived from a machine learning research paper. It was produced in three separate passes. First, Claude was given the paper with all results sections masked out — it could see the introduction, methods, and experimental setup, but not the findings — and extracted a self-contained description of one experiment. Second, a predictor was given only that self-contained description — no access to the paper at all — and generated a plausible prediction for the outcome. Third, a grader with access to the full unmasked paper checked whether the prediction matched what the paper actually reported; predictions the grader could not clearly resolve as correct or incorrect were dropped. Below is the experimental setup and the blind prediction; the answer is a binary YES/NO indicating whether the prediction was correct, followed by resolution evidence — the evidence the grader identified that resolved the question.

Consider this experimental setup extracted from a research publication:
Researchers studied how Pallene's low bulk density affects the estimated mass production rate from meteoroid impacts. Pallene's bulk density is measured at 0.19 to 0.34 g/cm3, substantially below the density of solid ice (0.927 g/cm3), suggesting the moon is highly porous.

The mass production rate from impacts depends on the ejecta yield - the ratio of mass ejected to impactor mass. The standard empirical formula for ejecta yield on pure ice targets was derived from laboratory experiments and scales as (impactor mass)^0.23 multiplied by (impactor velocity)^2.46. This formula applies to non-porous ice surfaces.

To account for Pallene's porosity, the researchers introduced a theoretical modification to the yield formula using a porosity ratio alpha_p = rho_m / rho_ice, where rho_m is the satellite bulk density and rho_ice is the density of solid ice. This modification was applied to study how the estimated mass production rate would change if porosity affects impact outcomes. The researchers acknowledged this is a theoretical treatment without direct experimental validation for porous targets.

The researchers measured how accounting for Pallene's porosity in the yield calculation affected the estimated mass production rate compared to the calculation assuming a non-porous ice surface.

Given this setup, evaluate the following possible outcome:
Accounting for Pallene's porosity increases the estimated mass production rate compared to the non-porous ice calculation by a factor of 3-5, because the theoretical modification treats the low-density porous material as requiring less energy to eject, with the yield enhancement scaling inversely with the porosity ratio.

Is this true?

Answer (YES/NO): YES